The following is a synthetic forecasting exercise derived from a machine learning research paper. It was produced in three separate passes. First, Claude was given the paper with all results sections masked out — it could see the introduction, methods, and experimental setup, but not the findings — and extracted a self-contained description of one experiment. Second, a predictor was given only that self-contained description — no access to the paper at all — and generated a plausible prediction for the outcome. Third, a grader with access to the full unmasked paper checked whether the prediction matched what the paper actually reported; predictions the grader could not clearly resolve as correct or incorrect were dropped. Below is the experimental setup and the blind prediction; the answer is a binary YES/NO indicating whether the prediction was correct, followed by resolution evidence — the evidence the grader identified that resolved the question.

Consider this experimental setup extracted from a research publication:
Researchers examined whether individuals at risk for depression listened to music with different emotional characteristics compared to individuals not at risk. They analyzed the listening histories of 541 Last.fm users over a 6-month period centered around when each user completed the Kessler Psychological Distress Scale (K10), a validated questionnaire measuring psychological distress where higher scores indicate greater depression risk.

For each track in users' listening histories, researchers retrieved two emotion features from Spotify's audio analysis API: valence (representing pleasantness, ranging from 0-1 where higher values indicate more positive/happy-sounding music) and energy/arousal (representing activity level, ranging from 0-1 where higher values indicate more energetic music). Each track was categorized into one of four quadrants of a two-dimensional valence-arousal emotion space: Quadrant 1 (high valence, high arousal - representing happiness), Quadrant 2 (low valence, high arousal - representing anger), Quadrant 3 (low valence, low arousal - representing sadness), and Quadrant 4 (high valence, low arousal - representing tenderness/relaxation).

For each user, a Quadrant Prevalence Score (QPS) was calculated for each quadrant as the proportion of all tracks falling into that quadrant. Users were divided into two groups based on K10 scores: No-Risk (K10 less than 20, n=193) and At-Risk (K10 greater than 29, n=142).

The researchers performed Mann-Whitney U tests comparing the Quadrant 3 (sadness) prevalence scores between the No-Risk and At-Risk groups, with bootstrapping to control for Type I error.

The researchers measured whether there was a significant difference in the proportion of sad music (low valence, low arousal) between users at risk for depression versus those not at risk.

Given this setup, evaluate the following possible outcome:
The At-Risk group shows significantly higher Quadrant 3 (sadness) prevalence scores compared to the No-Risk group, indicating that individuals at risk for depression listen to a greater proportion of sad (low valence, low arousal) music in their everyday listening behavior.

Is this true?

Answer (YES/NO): NO